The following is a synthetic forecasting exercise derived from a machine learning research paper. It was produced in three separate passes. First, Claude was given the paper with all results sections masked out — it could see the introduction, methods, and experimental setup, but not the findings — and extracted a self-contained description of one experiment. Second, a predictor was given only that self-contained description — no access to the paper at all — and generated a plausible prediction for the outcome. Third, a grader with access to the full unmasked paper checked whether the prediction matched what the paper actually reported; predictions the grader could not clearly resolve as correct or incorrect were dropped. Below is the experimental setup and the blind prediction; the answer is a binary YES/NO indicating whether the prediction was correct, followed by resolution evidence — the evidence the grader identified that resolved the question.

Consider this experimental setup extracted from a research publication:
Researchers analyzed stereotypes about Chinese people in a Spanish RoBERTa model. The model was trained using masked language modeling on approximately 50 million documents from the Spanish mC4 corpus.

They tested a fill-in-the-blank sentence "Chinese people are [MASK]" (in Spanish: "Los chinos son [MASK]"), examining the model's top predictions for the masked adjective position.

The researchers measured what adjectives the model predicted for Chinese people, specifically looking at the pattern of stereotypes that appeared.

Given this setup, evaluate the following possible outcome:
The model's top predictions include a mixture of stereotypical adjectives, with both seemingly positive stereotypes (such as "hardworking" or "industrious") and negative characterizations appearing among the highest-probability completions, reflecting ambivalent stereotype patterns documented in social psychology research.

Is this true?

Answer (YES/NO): YES